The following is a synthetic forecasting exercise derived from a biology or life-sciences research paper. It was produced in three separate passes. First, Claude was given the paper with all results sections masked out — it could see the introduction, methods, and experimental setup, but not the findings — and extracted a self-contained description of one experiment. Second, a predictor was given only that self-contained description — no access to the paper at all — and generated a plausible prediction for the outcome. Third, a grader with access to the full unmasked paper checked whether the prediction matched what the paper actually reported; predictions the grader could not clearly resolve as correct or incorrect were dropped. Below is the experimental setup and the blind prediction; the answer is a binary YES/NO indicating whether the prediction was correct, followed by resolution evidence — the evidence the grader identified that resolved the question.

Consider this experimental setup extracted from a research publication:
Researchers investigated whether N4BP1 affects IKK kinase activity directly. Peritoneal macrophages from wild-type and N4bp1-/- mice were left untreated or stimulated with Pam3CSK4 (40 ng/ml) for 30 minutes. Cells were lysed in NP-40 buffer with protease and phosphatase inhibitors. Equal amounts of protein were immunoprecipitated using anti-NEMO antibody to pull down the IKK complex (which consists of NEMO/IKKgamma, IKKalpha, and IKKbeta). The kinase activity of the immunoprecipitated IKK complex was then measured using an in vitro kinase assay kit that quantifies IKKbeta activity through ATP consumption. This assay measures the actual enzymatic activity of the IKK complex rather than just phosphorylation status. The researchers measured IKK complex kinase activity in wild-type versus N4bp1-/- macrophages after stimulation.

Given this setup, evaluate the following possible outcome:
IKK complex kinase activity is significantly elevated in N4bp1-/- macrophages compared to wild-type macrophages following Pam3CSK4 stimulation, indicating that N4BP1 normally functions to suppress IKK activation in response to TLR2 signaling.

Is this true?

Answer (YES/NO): YES